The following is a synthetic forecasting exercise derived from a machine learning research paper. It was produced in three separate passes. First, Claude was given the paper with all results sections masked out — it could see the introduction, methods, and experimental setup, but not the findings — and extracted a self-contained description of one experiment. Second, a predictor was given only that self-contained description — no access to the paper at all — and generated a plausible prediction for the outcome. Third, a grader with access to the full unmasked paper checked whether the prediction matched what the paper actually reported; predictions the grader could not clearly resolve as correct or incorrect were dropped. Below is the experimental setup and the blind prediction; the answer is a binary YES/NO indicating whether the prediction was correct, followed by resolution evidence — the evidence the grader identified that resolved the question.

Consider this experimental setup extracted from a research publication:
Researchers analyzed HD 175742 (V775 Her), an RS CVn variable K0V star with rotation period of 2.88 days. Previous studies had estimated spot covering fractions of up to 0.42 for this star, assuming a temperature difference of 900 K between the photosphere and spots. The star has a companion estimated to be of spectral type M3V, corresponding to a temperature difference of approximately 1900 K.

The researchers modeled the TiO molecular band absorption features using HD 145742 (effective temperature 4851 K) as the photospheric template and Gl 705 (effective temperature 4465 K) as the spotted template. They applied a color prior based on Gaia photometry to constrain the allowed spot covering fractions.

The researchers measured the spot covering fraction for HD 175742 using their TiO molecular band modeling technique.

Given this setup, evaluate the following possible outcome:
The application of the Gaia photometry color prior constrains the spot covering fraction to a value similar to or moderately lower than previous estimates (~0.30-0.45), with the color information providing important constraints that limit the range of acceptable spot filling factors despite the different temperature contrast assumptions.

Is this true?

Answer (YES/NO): NO